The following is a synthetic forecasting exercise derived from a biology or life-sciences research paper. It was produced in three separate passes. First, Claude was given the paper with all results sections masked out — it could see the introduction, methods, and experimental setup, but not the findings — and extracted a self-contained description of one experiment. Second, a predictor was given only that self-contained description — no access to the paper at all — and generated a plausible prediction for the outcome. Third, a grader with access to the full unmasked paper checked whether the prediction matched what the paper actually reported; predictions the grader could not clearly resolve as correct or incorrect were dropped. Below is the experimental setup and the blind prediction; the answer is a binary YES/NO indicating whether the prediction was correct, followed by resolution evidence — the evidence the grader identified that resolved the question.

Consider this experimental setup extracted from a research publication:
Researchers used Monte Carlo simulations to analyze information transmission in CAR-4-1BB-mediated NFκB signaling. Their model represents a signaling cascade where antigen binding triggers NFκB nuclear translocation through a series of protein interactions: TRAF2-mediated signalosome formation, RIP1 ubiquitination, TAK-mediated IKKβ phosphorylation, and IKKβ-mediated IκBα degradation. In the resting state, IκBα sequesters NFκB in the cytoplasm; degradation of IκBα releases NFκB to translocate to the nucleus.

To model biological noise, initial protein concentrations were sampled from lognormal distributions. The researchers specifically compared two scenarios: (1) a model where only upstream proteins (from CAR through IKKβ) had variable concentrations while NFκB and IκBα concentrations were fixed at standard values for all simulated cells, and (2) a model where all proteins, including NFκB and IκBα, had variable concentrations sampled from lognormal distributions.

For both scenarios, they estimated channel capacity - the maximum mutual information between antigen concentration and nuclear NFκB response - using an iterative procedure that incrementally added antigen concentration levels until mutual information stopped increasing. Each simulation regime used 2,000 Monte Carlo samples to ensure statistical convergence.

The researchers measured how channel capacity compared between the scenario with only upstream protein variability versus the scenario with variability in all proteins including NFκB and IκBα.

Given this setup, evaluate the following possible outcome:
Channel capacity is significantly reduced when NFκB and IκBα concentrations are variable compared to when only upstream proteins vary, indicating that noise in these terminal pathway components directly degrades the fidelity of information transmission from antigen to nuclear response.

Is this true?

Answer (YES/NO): YES